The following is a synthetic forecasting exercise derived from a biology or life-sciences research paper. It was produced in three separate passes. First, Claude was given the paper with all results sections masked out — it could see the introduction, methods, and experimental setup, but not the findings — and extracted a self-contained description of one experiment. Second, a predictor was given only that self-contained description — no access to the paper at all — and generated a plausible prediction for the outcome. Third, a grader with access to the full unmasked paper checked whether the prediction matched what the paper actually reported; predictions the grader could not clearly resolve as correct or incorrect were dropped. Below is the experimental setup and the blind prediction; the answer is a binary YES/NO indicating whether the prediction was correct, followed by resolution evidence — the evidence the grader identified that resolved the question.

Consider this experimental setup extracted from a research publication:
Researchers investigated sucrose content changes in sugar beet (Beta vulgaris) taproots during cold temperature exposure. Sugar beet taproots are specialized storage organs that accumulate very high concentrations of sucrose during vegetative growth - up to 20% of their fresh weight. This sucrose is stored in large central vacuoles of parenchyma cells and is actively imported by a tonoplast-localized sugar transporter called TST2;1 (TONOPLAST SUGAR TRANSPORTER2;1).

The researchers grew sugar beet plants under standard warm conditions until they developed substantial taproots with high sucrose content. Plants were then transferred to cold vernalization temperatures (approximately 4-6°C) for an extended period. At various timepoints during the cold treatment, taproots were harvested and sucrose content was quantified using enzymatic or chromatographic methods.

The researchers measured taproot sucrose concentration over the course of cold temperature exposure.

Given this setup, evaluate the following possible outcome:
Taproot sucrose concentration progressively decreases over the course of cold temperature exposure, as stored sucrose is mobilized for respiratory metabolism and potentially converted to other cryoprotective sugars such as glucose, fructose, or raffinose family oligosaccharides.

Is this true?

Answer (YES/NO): NO